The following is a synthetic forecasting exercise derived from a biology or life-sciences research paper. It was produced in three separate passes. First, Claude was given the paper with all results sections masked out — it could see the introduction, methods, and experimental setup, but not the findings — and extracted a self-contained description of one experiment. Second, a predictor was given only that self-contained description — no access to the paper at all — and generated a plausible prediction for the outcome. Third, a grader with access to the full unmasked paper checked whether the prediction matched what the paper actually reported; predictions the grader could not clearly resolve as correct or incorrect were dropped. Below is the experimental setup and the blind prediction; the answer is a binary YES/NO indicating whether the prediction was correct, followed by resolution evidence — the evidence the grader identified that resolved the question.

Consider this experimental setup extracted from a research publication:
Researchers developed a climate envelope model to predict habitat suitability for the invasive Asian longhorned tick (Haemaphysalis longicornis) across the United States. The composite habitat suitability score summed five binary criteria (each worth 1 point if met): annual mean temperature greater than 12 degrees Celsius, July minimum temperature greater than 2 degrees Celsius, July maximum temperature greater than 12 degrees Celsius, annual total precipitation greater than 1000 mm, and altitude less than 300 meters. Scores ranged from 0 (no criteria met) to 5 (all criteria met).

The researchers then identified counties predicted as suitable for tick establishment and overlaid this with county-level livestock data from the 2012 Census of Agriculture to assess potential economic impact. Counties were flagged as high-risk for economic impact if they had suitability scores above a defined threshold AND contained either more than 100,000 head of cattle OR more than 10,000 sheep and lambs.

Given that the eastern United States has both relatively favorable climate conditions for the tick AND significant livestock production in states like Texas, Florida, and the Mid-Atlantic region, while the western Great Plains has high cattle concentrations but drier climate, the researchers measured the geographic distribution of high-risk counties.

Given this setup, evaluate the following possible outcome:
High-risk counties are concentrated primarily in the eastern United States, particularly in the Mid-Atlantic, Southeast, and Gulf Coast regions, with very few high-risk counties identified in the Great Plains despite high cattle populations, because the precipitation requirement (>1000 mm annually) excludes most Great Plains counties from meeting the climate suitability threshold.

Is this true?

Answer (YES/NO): YES